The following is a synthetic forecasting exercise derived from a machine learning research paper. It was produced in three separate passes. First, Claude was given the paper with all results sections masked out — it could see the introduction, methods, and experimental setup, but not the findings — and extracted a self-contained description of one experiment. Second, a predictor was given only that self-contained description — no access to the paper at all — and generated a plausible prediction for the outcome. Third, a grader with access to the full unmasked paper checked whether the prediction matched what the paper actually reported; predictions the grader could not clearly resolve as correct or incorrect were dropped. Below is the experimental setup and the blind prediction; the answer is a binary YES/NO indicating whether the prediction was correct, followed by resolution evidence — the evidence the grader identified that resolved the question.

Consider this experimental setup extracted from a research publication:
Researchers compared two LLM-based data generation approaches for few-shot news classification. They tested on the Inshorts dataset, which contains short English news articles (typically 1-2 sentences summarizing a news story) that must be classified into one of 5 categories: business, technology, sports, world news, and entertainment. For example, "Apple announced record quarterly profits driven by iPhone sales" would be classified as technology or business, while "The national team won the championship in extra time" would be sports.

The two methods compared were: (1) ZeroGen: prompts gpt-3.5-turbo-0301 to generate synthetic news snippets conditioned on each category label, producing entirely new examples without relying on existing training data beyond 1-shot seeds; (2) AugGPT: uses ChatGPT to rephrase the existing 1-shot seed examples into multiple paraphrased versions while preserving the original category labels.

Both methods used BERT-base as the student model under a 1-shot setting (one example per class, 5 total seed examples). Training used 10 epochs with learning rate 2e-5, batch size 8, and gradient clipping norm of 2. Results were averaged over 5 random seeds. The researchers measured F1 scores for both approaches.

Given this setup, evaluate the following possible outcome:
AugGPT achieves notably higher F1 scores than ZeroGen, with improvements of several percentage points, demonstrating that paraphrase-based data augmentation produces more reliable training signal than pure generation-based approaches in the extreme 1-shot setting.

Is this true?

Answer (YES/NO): NO